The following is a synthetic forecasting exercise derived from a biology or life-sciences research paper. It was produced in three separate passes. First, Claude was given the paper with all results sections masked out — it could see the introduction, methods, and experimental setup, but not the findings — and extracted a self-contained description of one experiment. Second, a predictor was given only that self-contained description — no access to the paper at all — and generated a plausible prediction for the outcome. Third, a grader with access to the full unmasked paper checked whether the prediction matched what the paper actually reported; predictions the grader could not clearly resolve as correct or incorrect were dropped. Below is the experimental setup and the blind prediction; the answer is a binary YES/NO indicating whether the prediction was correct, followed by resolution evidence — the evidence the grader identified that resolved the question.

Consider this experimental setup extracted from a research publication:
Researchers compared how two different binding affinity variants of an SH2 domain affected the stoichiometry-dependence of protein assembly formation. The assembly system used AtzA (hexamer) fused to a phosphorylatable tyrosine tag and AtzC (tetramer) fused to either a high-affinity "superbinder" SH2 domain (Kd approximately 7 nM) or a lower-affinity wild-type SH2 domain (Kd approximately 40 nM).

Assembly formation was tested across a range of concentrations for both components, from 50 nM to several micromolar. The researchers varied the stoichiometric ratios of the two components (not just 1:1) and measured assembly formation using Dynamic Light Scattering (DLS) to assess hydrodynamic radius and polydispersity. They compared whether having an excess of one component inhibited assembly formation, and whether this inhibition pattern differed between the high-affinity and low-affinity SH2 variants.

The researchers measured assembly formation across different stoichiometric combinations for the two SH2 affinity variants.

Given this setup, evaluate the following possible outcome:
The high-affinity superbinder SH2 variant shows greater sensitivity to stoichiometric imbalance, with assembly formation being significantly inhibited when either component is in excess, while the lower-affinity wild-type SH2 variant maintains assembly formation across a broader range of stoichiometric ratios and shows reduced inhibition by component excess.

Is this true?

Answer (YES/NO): NO